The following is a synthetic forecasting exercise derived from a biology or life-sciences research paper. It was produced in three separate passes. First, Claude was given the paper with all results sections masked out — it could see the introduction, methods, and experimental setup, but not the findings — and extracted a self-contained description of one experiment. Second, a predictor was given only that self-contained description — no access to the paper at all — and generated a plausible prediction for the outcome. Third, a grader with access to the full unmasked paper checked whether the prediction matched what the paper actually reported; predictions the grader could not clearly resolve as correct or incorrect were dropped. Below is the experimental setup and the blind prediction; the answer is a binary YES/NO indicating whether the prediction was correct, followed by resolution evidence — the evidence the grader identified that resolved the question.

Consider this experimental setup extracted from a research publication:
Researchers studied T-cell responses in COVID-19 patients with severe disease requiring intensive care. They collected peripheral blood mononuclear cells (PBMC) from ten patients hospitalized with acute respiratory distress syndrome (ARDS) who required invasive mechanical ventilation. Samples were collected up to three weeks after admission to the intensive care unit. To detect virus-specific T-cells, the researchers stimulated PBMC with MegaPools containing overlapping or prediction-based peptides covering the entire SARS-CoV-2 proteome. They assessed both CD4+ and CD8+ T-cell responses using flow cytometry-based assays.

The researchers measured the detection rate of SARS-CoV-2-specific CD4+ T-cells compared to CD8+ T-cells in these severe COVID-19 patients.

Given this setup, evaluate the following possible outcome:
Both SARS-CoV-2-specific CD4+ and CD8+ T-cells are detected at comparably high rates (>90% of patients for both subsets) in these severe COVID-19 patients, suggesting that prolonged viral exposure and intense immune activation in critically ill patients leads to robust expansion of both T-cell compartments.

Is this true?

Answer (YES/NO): NO